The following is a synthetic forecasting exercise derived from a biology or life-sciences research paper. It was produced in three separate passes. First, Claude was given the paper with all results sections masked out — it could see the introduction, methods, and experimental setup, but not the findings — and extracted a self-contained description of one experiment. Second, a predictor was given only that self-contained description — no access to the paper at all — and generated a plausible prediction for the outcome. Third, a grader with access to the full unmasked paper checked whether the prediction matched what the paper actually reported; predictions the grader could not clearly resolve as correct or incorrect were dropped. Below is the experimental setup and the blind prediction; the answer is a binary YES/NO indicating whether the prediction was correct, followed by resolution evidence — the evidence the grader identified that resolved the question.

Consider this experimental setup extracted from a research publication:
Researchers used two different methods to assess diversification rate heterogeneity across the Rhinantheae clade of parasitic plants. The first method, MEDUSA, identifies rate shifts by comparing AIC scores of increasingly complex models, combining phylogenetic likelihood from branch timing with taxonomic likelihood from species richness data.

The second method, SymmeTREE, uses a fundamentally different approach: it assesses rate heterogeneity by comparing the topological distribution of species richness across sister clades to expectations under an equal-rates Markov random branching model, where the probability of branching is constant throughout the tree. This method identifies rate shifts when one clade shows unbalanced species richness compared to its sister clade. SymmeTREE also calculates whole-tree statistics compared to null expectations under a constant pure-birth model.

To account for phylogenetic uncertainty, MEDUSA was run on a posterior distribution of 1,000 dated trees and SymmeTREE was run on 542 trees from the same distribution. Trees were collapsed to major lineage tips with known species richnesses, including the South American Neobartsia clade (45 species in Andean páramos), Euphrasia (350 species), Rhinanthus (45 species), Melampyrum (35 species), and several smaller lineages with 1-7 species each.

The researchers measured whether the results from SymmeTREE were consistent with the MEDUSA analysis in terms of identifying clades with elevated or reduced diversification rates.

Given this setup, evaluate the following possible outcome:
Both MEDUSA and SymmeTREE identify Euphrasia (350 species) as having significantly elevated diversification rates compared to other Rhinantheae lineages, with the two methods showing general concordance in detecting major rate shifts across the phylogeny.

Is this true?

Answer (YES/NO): NO